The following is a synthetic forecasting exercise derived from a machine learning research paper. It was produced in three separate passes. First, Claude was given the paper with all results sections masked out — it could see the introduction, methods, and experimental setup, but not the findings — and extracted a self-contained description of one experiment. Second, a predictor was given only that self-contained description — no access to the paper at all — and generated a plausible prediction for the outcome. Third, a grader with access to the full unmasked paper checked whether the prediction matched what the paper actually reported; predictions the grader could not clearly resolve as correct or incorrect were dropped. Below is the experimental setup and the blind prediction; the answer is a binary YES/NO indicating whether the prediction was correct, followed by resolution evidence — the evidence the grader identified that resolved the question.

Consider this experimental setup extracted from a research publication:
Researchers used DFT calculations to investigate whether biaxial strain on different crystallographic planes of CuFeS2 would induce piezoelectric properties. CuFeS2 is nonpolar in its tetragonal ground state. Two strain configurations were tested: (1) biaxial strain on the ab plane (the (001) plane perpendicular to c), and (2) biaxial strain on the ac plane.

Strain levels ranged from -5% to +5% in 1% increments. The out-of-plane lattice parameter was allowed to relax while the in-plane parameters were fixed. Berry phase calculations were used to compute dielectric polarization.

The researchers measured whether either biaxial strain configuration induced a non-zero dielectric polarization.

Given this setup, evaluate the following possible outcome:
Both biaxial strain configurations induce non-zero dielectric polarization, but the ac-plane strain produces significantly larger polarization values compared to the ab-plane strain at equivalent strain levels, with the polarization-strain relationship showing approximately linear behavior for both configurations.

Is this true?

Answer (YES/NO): NO